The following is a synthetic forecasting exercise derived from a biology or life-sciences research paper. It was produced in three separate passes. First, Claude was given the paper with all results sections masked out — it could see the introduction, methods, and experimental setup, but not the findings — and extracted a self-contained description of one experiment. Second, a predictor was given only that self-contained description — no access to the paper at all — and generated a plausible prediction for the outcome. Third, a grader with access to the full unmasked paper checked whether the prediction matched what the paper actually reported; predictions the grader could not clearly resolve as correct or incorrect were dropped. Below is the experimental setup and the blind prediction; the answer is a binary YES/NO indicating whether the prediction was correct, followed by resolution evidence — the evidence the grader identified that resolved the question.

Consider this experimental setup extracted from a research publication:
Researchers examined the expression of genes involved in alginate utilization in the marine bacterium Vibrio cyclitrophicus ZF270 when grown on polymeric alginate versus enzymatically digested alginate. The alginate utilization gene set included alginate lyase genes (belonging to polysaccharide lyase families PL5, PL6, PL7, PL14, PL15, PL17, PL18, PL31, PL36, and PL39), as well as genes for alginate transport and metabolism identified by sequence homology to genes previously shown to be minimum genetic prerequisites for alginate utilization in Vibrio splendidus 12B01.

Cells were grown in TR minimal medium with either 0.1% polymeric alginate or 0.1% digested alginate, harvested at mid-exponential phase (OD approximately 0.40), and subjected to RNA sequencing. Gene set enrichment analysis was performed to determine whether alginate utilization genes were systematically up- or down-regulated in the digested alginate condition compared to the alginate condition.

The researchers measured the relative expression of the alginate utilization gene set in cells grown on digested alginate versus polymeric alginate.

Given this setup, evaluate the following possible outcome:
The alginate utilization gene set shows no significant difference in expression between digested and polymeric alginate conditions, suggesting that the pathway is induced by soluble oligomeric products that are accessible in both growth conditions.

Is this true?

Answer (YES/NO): NO